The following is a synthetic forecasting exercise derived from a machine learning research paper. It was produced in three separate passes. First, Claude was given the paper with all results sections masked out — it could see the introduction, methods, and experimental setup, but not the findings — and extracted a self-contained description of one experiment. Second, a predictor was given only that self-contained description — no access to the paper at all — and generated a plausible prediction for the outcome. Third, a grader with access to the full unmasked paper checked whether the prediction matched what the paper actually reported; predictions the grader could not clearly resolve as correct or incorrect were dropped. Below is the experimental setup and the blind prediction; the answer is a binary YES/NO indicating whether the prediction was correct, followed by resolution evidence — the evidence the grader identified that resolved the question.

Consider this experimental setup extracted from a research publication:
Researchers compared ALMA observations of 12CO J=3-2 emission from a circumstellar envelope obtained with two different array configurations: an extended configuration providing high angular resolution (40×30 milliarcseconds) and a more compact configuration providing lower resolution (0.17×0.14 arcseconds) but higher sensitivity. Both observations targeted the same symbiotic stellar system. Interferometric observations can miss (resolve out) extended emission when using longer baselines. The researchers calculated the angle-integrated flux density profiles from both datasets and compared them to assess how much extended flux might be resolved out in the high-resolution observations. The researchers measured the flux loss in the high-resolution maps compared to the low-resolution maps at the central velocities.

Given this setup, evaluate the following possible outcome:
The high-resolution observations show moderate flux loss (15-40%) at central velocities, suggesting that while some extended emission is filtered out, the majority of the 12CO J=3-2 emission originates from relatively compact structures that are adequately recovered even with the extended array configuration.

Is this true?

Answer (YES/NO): YES